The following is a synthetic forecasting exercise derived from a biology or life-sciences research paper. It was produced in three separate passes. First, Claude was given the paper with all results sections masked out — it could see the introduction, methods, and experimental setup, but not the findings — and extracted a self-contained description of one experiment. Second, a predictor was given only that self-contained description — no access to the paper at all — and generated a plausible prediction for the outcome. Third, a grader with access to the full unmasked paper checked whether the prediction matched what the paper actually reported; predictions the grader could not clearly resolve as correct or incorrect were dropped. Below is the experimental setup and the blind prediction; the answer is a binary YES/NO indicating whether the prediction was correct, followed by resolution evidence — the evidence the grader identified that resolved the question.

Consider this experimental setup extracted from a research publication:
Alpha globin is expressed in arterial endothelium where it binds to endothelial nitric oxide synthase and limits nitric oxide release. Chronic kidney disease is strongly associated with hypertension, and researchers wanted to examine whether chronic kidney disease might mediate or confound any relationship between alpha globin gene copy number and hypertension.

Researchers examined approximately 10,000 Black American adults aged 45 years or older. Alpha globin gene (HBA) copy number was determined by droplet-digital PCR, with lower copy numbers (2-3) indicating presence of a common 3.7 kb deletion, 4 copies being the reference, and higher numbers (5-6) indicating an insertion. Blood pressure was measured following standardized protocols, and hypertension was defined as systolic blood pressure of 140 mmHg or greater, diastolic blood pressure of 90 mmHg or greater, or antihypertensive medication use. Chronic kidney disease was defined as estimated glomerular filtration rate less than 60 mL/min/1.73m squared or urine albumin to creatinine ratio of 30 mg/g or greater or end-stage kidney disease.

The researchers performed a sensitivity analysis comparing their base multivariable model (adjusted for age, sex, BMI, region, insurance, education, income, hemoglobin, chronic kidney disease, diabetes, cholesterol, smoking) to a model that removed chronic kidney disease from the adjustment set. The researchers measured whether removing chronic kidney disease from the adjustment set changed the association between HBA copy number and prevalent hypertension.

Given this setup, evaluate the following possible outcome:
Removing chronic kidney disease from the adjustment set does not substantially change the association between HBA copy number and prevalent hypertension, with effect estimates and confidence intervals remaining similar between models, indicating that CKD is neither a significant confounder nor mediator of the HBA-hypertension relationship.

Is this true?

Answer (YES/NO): YES